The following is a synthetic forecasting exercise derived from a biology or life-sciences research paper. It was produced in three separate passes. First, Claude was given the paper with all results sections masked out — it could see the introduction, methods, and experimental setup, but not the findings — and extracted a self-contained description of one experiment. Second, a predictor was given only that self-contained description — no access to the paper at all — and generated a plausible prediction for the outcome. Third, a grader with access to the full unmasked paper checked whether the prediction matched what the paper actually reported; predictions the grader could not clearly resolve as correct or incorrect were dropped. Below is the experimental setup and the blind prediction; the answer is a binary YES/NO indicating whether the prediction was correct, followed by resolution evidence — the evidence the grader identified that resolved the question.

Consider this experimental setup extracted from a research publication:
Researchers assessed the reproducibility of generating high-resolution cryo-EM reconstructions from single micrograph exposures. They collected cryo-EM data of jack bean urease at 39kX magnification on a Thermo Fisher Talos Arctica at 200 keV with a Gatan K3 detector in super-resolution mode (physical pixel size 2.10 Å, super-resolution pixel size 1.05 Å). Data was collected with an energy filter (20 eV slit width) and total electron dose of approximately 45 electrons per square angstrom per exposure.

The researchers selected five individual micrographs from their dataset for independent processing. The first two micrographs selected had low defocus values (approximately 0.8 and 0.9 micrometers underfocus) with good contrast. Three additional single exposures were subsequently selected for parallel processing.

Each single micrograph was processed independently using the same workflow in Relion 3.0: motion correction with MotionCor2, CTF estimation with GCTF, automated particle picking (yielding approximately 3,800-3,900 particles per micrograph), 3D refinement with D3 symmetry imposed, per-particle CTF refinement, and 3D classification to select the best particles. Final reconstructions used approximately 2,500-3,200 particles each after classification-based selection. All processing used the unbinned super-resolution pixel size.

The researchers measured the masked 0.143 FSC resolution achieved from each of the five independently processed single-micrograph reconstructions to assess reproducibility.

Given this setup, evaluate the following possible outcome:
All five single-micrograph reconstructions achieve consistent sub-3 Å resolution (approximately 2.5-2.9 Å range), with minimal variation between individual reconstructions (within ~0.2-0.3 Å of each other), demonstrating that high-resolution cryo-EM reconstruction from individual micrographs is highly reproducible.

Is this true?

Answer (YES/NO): NO